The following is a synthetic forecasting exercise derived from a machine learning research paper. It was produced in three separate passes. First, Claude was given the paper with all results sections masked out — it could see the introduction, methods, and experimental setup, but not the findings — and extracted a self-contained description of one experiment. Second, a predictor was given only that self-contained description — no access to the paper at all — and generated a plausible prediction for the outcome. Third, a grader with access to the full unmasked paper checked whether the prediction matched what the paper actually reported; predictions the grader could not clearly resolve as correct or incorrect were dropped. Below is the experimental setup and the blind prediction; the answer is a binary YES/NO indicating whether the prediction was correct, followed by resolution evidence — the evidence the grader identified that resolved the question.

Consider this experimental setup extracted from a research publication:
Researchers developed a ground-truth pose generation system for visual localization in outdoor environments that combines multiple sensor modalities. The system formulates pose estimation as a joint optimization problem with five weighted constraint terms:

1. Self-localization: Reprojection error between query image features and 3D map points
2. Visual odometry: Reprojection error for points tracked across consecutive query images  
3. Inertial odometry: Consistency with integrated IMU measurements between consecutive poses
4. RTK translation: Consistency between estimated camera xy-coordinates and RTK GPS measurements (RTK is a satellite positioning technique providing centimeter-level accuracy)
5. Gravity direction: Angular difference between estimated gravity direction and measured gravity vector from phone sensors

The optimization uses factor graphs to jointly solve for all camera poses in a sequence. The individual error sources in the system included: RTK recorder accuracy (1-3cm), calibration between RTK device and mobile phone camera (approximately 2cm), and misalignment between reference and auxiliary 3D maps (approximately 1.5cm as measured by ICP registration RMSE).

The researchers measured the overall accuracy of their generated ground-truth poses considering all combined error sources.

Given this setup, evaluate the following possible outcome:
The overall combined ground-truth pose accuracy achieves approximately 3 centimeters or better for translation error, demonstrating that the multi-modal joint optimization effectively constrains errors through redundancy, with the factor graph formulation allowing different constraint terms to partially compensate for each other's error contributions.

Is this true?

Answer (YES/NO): NO